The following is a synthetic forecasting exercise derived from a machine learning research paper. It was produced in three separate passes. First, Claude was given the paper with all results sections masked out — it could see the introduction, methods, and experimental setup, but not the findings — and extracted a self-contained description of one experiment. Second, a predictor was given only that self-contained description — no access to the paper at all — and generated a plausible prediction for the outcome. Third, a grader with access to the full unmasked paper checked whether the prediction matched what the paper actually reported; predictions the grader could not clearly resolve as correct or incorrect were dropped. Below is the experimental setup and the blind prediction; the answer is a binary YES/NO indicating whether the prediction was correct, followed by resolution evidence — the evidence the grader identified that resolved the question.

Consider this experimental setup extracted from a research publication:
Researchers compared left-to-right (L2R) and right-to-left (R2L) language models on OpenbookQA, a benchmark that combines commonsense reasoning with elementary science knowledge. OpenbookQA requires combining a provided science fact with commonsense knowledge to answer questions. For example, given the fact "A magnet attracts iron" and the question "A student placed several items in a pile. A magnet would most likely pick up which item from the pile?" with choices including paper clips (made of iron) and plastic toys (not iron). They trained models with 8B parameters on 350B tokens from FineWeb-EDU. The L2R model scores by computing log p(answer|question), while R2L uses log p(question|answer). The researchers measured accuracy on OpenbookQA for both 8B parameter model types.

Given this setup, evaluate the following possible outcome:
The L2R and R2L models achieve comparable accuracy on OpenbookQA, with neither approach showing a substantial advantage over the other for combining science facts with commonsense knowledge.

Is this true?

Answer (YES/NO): NO